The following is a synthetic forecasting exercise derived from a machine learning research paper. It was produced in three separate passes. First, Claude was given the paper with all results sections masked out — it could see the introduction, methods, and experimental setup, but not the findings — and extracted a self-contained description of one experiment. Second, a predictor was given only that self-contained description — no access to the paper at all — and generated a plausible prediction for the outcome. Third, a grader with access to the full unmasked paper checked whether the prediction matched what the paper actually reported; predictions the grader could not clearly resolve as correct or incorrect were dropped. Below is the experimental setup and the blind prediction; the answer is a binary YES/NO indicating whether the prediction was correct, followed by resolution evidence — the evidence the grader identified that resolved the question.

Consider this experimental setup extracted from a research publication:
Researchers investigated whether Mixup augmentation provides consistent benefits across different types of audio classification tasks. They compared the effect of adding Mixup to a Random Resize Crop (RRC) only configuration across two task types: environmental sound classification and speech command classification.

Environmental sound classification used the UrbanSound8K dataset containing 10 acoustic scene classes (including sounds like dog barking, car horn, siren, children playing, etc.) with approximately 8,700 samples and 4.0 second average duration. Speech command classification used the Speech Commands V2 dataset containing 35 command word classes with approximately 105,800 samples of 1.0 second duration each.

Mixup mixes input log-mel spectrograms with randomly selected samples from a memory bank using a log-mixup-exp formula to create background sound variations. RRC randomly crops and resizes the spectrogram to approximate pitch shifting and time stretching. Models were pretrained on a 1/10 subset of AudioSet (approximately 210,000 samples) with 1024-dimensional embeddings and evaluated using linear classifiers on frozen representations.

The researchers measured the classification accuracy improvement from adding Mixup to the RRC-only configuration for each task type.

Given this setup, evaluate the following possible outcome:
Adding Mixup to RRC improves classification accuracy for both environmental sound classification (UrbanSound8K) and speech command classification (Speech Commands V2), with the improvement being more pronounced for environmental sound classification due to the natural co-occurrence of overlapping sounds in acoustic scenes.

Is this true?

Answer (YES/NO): NO